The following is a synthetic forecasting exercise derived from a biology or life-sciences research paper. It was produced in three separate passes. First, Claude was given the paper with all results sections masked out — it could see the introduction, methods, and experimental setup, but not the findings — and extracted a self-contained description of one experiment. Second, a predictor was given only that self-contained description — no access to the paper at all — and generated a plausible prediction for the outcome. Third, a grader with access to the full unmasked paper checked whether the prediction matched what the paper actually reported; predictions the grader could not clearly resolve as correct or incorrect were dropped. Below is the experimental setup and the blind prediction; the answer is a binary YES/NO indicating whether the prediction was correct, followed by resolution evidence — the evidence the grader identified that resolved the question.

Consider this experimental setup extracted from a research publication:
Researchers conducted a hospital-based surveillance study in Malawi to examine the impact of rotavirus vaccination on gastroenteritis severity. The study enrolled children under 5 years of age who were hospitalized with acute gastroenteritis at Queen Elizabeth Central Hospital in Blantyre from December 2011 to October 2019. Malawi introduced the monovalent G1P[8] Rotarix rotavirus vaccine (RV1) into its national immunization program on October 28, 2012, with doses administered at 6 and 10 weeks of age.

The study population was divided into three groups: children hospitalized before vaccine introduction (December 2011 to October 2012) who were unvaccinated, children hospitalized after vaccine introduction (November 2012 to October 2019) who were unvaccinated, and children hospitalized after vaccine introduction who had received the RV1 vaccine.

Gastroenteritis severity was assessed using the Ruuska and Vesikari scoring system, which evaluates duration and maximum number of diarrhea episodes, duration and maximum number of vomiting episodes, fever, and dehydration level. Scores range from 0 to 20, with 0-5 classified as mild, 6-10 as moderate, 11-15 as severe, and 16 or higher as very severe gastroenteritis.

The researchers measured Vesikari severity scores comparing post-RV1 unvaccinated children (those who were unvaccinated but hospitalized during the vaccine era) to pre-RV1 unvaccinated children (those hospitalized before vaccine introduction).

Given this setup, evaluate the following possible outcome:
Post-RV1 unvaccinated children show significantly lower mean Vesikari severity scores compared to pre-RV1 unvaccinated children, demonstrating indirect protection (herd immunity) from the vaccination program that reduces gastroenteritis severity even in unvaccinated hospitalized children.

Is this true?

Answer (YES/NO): NO